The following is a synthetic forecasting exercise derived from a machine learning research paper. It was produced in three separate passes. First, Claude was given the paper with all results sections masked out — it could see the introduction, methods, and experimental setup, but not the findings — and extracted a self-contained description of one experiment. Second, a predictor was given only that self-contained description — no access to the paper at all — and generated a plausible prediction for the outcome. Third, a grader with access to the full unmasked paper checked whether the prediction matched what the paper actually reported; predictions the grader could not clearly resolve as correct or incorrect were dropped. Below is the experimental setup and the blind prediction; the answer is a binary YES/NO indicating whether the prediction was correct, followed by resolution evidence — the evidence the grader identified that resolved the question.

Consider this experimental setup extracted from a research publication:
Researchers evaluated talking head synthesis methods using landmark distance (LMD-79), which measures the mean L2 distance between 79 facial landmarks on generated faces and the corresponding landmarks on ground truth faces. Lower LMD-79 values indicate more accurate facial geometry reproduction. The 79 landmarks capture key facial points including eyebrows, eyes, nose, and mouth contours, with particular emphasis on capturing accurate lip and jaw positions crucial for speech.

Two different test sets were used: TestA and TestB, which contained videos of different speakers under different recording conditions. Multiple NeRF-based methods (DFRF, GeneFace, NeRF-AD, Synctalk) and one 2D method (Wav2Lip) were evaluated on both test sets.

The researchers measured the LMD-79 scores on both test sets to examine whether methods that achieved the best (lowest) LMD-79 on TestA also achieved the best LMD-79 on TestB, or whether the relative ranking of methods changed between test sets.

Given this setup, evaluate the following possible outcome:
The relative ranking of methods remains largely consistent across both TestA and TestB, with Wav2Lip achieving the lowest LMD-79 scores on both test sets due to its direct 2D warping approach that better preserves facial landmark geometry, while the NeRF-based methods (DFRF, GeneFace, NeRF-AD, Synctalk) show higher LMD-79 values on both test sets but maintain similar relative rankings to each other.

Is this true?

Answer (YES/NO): NO